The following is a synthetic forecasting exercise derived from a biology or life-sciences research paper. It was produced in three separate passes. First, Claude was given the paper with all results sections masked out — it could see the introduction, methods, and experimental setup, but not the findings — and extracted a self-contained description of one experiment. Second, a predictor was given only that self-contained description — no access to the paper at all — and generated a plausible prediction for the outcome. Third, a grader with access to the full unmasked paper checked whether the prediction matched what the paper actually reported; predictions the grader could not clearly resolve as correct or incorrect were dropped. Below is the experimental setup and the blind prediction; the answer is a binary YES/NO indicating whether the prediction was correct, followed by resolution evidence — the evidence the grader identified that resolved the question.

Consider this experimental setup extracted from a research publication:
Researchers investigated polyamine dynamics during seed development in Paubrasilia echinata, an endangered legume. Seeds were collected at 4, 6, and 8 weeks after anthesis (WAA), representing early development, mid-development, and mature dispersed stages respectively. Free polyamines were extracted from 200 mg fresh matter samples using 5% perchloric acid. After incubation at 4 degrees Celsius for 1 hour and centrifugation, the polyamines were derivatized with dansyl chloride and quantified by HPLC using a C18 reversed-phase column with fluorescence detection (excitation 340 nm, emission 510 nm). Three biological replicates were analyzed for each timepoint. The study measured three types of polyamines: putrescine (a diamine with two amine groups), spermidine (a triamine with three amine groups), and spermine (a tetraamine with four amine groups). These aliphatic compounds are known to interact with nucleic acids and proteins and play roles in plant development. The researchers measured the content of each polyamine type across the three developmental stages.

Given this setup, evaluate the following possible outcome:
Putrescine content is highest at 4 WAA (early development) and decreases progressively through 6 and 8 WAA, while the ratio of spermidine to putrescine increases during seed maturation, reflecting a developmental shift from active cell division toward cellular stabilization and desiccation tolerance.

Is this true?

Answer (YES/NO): NO